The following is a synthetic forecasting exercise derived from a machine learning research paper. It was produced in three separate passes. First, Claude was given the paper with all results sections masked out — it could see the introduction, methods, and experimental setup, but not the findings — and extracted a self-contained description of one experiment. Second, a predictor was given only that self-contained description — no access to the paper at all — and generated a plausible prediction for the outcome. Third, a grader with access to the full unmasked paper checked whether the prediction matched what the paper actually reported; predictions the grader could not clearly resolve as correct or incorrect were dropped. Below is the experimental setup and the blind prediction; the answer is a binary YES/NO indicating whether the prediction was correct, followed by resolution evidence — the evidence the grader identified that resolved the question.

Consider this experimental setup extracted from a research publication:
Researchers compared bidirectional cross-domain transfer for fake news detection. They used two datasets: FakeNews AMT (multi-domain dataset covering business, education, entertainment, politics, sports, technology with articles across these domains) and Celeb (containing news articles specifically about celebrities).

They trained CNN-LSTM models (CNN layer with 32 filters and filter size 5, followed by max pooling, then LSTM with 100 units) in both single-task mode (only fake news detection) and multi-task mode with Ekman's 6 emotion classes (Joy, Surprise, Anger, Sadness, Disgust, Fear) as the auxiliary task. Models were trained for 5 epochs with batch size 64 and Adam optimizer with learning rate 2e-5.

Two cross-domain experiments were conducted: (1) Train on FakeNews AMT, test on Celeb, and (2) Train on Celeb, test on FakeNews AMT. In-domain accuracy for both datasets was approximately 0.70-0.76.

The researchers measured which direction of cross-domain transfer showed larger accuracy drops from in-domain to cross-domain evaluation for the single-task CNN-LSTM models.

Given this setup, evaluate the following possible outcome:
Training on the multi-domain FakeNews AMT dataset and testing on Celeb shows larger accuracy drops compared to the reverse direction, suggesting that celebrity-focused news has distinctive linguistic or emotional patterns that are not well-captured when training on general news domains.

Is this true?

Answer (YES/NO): NO